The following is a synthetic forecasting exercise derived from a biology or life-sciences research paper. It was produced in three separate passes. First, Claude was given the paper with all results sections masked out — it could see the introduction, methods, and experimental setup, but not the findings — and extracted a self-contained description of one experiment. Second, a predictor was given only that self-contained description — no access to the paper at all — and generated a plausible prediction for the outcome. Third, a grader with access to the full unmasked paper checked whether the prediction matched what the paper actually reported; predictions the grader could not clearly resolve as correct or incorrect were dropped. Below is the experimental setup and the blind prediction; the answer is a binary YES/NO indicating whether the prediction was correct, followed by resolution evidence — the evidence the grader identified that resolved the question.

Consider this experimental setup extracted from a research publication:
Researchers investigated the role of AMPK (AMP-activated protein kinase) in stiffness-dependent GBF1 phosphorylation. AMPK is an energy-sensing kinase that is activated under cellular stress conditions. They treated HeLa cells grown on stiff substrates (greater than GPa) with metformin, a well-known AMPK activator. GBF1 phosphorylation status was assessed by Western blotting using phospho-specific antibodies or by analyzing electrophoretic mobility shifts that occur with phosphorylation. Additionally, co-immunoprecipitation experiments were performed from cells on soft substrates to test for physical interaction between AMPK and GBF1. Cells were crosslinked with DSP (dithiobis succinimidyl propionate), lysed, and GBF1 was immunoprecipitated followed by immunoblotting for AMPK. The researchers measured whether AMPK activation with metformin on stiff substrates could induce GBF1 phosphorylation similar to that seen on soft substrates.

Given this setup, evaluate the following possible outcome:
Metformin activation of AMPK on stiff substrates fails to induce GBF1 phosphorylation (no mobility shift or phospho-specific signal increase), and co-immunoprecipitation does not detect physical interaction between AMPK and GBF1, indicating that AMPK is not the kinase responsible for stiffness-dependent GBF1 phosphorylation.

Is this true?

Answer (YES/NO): NO